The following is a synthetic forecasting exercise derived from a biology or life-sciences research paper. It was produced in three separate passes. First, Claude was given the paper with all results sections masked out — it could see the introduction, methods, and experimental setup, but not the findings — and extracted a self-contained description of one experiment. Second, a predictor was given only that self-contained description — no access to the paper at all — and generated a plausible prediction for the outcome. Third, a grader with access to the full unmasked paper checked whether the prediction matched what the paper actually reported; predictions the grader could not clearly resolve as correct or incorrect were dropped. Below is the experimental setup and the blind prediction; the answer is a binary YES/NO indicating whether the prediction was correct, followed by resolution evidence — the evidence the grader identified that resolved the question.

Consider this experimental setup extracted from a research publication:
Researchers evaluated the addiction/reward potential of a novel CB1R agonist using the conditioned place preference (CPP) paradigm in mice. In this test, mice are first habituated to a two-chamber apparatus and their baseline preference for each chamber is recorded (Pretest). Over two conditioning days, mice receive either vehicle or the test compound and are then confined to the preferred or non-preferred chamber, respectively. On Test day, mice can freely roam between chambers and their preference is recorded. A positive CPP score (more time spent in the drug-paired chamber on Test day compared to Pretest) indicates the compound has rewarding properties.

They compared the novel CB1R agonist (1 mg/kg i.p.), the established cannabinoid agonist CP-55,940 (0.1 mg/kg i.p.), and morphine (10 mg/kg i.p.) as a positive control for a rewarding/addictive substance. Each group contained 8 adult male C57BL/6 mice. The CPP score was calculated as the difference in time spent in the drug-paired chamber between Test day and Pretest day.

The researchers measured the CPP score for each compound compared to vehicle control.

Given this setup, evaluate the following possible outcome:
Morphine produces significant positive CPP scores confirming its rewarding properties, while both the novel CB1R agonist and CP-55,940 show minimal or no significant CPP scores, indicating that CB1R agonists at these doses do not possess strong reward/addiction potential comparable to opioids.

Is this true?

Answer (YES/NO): NO